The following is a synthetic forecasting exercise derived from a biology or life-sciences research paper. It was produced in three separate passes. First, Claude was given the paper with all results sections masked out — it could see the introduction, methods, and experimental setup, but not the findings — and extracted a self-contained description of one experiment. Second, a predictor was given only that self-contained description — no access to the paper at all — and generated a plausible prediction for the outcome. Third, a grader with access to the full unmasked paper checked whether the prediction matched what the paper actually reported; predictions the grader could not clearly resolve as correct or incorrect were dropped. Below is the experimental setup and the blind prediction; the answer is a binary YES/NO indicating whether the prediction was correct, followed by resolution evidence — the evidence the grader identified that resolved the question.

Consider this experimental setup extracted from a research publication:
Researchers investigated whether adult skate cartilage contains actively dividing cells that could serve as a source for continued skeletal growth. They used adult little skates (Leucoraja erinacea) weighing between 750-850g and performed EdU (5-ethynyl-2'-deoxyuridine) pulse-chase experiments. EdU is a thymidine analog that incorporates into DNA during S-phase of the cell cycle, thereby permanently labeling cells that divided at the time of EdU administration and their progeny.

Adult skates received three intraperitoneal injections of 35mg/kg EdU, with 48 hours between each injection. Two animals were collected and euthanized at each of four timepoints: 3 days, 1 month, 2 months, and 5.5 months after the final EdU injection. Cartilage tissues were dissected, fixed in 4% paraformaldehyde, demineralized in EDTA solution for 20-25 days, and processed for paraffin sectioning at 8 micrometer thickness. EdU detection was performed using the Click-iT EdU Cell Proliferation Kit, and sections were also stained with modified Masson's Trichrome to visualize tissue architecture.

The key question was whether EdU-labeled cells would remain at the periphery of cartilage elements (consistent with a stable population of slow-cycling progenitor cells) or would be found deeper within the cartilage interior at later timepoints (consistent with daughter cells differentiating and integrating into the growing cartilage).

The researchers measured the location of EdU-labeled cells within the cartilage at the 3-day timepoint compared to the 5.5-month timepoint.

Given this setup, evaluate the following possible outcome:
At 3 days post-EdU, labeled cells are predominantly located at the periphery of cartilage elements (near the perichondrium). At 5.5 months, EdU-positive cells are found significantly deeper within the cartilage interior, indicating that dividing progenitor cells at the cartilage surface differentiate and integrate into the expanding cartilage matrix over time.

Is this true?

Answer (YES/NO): YES